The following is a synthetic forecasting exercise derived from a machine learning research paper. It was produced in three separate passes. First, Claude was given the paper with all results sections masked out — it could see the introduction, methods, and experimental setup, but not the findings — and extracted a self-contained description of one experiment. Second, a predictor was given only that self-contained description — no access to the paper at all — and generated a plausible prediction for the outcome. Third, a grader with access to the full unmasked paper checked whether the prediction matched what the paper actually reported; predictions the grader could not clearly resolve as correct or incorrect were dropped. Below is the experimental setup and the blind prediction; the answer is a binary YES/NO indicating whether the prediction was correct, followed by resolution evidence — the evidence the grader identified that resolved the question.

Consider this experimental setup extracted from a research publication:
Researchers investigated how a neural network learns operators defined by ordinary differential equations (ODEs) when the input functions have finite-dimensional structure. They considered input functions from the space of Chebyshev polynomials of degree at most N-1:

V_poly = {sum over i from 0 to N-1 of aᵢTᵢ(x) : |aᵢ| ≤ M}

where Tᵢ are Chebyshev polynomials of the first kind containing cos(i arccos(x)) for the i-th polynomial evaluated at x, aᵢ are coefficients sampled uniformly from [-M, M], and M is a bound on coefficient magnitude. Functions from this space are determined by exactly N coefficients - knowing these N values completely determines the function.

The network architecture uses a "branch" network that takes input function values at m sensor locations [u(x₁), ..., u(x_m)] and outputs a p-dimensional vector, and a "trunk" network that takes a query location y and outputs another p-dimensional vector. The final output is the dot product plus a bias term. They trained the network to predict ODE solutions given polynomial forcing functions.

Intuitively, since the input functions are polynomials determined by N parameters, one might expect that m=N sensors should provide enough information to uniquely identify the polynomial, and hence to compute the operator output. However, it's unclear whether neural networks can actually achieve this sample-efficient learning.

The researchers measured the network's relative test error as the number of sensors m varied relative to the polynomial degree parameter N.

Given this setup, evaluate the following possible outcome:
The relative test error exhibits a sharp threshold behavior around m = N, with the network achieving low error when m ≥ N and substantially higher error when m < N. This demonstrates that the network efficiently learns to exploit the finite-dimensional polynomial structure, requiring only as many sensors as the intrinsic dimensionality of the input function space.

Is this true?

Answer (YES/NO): NO